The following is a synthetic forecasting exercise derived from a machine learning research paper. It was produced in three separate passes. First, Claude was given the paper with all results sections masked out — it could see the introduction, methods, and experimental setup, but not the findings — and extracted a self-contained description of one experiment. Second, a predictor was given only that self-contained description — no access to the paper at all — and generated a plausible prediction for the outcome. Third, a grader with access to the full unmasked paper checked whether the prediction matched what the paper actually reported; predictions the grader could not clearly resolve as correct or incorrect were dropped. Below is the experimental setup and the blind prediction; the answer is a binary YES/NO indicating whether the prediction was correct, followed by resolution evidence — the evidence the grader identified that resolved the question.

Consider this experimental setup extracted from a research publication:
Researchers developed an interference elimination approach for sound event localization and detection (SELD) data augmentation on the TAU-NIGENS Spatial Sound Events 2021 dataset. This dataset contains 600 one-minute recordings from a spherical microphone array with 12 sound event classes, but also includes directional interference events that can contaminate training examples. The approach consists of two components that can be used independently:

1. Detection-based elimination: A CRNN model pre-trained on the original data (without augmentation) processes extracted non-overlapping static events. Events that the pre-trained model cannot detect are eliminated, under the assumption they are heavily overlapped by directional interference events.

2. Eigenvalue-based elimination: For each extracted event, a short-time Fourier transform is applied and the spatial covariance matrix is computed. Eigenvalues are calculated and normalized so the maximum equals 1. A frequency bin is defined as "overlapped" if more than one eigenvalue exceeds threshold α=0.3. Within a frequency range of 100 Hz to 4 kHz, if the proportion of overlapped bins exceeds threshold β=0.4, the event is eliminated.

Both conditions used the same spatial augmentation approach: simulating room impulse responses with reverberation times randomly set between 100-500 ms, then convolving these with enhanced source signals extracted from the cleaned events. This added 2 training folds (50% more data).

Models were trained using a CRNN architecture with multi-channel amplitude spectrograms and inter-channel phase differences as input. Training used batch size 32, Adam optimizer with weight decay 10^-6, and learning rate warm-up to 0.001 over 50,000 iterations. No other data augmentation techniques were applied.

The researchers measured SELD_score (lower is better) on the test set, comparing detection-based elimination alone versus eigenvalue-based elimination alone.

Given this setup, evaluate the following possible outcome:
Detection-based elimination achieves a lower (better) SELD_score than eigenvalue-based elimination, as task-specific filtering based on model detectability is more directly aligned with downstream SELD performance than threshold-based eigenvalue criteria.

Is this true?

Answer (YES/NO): NO